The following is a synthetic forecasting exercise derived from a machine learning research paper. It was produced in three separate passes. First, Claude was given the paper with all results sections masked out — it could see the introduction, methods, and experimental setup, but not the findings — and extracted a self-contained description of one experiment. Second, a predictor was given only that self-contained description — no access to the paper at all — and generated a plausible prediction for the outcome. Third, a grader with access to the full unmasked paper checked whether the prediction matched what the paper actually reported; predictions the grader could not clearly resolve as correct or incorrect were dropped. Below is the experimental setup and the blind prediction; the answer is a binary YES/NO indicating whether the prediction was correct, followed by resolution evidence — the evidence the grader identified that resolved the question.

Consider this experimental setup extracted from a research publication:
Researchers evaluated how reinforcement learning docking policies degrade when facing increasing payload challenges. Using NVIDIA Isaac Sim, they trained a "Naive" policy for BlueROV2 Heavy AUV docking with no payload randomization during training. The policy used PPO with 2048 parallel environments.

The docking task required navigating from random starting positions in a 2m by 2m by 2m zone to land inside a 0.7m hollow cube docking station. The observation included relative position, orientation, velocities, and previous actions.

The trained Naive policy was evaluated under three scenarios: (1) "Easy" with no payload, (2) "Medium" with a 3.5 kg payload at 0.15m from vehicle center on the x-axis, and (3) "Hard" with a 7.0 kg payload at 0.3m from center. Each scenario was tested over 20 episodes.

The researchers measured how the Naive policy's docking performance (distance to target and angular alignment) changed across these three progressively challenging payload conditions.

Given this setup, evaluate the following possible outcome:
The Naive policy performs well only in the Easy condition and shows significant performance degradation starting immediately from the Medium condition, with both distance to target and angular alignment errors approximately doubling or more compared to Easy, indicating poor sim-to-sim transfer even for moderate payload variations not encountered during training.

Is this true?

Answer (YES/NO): NO